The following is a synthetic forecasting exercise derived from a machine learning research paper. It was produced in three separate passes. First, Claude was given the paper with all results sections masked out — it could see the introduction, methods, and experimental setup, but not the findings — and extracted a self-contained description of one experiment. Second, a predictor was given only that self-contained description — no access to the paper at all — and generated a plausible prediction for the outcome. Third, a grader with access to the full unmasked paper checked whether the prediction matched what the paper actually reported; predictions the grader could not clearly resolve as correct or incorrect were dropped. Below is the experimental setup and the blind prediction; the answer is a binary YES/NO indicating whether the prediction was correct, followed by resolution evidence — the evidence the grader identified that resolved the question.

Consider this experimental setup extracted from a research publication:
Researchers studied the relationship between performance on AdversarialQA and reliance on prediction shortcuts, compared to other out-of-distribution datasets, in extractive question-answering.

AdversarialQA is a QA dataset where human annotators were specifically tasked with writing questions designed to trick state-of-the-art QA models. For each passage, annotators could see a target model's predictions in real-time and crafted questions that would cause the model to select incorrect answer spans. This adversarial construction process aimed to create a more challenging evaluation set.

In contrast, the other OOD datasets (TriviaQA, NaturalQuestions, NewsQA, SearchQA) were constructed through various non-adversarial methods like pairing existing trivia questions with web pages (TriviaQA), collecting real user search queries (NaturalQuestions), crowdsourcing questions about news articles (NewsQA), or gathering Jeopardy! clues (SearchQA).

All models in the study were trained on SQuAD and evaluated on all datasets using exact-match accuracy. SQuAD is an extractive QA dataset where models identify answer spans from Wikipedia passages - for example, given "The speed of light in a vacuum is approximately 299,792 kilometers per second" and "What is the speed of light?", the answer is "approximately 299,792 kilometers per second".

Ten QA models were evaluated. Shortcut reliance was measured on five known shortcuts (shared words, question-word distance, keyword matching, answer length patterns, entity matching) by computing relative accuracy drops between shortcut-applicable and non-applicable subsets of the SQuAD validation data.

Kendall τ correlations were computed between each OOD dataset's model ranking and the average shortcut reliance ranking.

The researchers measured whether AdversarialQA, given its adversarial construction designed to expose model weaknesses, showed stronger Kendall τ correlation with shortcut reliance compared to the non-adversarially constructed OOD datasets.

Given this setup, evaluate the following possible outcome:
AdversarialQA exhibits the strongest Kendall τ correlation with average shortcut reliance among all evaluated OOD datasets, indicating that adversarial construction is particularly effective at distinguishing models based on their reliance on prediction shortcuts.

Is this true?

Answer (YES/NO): NO